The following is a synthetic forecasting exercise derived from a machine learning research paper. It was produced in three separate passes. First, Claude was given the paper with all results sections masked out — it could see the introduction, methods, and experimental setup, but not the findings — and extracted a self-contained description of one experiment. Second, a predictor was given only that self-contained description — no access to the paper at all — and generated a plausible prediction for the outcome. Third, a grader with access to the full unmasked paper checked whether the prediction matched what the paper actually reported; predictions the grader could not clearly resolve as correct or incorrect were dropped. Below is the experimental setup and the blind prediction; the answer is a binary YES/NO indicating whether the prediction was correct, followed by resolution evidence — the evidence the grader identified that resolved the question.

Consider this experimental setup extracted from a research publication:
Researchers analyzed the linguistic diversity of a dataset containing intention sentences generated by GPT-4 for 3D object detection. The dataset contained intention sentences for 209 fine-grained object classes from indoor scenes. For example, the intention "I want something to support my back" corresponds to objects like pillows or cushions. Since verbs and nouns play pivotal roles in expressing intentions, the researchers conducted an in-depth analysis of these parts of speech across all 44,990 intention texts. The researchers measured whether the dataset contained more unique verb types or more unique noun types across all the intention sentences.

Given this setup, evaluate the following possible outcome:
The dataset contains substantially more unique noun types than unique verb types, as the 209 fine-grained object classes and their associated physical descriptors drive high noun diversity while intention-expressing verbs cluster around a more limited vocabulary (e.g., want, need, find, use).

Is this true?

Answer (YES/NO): YES